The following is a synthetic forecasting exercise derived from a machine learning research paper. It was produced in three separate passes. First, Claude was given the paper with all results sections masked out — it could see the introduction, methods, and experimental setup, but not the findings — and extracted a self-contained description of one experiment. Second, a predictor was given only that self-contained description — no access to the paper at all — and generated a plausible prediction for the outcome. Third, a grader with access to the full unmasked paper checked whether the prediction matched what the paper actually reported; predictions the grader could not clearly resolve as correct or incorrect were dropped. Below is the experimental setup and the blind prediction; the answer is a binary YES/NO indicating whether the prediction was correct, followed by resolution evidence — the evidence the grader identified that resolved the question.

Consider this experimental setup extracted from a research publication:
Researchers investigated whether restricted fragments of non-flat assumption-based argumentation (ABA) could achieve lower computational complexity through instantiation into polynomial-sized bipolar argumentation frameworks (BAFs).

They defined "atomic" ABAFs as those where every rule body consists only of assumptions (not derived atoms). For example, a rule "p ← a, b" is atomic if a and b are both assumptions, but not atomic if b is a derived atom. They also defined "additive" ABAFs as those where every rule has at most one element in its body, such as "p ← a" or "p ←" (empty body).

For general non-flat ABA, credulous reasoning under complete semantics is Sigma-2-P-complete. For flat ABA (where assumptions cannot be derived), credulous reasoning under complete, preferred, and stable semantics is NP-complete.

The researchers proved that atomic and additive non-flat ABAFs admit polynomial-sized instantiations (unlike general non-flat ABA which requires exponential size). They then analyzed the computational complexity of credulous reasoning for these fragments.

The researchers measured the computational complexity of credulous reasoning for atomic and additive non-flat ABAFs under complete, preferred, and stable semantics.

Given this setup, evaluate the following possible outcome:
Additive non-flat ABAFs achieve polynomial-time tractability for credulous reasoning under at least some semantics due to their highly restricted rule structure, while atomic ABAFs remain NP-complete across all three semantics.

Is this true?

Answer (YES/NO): NO